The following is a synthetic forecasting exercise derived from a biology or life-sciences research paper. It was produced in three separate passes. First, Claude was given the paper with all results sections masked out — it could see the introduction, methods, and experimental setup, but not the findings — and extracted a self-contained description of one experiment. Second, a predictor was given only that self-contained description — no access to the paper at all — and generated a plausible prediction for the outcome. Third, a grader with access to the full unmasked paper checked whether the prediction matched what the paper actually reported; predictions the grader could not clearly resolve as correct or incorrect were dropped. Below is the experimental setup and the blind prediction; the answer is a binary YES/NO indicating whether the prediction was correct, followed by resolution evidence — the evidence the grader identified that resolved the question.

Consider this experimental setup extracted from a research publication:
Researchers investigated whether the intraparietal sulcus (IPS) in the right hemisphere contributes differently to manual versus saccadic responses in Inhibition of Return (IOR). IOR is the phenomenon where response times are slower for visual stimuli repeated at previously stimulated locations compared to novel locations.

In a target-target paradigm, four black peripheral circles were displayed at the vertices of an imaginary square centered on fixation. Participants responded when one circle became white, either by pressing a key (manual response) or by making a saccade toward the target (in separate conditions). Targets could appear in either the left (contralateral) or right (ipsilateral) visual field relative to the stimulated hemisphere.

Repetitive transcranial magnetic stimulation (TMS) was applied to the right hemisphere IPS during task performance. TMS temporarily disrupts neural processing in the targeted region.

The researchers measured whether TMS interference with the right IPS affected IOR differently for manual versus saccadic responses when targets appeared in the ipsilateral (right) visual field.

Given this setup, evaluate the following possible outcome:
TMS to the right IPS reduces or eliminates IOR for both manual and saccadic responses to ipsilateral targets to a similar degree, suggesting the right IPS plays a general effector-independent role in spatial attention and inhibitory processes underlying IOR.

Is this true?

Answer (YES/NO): NO